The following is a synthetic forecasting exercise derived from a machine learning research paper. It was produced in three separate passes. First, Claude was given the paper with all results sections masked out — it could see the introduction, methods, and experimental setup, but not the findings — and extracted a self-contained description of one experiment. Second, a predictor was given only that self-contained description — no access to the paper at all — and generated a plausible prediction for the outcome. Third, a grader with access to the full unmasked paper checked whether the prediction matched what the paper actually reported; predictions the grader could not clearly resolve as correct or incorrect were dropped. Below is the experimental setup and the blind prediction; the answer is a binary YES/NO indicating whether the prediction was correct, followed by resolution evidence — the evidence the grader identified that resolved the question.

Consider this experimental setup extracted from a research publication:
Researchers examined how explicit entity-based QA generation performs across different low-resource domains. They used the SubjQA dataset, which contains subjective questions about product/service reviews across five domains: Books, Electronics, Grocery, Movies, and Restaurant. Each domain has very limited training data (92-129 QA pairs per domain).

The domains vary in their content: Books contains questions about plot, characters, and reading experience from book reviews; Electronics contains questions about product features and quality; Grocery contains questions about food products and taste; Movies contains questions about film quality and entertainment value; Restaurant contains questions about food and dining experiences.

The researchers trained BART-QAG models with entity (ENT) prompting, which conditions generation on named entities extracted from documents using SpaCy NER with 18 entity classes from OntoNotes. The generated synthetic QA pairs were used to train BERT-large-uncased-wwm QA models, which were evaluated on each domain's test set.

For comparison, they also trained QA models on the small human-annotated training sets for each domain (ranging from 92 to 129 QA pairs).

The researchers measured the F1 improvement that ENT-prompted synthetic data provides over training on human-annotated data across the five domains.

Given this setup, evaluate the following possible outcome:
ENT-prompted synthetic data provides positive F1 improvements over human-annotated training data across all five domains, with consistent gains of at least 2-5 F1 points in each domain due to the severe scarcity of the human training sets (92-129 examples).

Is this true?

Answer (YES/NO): NO